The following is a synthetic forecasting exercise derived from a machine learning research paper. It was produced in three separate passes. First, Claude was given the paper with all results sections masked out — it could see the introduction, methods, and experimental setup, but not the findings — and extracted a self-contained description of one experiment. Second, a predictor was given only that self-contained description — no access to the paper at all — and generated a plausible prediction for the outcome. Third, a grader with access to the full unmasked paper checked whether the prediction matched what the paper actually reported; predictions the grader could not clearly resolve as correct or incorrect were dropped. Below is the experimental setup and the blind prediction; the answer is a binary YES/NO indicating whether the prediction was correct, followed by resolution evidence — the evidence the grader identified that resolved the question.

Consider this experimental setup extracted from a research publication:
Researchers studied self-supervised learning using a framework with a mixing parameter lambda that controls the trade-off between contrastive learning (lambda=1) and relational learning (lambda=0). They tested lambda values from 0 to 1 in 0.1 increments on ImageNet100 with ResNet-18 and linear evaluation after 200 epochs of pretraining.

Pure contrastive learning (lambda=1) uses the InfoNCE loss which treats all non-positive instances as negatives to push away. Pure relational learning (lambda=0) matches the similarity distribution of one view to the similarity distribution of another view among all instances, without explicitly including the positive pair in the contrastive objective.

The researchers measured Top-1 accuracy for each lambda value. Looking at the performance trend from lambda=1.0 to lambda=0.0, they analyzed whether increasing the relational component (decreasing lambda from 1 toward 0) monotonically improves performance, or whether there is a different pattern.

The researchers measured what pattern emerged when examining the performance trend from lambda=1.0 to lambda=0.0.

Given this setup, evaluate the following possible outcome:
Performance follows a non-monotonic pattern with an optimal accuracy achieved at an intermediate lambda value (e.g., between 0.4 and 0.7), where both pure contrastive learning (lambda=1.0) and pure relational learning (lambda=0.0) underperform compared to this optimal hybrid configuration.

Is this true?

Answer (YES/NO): YES